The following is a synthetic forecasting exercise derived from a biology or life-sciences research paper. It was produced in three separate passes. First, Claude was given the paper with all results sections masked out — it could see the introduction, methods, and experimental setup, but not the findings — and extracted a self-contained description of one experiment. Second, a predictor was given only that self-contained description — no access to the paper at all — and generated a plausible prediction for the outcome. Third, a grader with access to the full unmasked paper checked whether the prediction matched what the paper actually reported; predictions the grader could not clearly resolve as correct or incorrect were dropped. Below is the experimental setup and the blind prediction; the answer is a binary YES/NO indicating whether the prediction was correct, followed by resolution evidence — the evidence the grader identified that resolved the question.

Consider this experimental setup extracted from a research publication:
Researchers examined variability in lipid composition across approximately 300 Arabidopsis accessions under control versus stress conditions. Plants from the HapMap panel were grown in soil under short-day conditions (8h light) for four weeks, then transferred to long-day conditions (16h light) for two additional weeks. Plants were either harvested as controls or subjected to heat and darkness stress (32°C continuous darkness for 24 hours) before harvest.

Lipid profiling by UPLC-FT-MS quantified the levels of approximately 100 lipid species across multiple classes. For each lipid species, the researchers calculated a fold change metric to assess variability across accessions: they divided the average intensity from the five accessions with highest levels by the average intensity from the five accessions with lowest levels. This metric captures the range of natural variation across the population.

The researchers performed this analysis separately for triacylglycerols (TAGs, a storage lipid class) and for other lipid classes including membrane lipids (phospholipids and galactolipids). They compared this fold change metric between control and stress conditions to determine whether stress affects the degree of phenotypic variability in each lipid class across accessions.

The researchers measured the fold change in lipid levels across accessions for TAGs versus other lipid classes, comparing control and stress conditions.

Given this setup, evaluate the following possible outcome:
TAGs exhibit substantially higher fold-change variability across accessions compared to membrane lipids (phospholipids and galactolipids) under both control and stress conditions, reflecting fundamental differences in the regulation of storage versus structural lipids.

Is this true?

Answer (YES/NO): YES